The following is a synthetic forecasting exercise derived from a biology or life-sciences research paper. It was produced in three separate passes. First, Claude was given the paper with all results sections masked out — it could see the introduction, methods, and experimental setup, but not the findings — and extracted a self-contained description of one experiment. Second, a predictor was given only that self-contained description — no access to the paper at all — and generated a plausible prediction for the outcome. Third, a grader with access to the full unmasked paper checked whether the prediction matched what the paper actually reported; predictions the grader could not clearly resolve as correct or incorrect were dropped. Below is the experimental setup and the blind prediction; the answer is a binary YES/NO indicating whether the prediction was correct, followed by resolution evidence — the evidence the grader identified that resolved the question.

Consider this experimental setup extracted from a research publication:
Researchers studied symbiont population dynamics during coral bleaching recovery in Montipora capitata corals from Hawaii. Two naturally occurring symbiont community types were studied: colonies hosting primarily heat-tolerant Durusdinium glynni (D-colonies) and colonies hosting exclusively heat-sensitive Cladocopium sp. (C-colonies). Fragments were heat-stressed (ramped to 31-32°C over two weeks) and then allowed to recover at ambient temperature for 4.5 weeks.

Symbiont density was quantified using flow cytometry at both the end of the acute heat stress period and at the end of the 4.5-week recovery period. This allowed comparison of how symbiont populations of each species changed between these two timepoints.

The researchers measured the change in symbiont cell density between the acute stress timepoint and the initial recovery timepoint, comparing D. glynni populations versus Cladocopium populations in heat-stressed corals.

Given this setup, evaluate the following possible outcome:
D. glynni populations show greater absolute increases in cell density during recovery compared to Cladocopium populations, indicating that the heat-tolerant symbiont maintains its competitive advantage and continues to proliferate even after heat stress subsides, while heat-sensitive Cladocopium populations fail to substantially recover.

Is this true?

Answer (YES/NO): YES